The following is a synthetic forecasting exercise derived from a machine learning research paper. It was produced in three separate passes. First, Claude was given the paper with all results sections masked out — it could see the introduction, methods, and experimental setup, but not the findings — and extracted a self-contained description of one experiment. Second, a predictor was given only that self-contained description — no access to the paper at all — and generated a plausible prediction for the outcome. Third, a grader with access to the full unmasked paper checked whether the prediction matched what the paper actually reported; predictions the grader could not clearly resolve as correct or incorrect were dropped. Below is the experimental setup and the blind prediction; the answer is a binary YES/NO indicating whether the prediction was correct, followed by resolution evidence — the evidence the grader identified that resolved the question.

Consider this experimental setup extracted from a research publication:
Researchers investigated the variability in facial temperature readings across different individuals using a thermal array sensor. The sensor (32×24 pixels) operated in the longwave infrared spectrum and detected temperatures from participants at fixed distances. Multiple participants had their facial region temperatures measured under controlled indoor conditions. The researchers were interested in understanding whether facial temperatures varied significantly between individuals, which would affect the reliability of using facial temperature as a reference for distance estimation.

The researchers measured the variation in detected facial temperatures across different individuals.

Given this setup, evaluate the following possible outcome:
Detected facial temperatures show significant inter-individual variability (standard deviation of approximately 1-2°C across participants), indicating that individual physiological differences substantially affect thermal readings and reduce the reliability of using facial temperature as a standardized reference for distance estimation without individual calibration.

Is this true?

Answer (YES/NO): NO